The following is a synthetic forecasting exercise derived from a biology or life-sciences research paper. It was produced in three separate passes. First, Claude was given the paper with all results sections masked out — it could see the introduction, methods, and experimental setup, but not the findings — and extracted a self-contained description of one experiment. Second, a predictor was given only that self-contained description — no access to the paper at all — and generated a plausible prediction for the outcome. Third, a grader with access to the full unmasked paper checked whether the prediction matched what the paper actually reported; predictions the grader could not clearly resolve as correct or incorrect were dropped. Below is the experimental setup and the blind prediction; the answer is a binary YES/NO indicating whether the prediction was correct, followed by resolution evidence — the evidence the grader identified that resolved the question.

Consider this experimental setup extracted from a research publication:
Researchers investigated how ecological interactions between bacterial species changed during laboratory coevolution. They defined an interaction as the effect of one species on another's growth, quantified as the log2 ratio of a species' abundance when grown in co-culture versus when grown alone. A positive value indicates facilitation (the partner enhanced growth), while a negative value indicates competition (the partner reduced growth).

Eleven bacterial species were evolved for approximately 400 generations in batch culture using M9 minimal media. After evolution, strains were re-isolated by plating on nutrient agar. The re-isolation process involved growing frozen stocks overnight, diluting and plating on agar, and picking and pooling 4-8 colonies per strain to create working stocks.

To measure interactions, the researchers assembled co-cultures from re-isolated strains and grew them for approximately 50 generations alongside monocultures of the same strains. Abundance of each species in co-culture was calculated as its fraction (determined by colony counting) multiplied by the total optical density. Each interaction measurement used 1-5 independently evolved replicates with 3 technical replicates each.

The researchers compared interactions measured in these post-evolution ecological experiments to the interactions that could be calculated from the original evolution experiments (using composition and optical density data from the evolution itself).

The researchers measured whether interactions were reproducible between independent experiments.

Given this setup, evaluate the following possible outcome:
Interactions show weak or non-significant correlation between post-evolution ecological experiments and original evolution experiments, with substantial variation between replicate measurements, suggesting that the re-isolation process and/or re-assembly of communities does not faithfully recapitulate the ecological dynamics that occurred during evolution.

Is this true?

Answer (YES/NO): NO